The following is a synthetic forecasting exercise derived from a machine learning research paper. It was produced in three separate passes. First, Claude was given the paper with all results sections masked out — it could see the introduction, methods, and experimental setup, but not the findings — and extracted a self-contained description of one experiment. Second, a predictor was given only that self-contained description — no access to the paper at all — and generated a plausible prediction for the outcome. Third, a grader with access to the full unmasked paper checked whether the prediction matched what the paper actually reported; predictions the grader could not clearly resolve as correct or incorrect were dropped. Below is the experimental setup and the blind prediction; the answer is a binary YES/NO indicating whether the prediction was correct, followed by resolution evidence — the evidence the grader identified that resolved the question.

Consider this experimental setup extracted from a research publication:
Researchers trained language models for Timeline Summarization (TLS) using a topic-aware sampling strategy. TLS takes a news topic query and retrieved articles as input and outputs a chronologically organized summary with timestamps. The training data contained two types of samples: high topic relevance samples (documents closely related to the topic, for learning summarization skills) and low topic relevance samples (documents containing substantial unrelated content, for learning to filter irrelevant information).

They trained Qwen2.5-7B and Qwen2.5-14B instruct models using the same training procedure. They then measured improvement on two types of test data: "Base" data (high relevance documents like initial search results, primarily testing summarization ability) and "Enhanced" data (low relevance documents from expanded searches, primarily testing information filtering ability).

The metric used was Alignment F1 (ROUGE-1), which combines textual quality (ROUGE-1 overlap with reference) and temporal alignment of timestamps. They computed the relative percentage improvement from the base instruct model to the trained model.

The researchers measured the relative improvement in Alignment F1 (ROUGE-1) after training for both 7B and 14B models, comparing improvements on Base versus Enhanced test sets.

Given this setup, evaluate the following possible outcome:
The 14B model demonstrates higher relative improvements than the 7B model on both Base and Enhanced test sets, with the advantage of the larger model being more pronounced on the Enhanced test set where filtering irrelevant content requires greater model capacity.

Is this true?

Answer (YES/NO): NO